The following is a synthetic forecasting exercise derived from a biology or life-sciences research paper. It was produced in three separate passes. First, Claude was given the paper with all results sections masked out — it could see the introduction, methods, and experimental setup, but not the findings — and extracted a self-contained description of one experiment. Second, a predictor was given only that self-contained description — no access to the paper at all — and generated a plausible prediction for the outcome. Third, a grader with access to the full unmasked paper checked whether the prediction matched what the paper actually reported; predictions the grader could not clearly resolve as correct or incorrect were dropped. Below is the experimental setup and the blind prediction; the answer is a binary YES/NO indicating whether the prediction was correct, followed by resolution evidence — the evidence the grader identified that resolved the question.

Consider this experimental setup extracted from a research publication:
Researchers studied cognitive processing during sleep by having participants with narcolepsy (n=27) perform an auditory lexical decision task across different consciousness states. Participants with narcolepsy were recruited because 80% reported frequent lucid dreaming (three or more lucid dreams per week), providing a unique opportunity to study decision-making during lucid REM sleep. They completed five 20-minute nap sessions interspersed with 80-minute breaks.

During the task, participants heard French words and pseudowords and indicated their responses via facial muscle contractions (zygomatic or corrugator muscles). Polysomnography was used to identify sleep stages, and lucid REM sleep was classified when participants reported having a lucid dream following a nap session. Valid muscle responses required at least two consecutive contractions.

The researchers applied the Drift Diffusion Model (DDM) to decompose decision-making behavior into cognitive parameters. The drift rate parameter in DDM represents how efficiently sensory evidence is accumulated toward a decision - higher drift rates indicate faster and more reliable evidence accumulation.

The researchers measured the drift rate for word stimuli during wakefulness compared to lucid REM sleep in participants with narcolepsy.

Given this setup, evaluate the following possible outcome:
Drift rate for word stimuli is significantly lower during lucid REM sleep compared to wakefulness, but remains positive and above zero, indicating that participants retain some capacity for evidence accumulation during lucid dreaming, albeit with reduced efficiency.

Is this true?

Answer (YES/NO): YES